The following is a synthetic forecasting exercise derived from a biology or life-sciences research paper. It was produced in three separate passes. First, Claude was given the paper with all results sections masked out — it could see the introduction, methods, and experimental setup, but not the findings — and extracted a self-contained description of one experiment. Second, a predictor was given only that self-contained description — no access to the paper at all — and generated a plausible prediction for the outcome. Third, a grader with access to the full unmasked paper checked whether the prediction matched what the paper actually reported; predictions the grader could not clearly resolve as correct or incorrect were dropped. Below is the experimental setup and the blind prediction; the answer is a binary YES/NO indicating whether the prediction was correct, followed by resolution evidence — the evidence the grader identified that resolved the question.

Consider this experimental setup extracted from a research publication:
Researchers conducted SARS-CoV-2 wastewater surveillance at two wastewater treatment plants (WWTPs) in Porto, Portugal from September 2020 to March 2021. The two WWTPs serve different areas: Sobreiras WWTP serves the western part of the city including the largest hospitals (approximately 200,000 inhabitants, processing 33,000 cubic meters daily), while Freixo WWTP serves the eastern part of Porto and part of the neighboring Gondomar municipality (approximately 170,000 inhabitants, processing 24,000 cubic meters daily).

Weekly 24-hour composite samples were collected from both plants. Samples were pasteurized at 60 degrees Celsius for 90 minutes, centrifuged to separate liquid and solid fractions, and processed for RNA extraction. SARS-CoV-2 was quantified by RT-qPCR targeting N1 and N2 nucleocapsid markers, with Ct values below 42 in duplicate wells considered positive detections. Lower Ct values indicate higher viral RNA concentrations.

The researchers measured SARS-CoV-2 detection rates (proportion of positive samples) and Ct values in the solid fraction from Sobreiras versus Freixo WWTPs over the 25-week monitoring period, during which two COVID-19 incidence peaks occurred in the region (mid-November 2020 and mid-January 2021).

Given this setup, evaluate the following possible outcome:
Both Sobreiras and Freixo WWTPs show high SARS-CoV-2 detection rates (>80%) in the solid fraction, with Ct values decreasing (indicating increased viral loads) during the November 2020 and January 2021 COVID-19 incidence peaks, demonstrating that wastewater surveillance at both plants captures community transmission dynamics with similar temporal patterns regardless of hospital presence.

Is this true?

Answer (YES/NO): NO